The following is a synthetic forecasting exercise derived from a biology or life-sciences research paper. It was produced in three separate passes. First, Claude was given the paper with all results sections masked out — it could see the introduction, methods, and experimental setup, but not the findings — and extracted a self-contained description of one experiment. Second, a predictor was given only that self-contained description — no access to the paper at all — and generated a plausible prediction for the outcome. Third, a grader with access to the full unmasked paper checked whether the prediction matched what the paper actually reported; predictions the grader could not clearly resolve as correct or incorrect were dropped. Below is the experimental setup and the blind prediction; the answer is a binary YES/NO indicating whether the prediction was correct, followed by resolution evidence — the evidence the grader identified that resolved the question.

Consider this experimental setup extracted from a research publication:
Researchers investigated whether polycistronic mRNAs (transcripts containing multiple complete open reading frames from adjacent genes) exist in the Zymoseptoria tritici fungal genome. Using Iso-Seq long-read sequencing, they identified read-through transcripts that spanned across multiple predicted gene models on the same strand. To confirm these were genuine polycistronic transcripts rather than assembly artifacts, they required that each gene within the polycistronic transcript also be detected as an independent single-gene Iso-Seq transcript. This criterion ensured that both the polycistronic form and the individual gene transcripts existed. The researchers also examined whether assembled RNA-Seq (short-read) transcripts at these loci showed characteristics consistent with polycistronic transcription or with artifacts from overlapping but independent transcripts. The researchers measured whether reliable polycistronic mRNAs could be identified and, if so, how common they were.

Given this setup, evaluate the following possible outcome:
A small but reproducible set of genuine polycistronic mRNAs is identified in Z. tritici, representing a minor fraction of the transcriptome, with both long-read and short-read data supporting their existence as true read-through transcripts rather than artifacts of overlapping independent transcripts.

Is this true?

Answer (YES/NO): NO